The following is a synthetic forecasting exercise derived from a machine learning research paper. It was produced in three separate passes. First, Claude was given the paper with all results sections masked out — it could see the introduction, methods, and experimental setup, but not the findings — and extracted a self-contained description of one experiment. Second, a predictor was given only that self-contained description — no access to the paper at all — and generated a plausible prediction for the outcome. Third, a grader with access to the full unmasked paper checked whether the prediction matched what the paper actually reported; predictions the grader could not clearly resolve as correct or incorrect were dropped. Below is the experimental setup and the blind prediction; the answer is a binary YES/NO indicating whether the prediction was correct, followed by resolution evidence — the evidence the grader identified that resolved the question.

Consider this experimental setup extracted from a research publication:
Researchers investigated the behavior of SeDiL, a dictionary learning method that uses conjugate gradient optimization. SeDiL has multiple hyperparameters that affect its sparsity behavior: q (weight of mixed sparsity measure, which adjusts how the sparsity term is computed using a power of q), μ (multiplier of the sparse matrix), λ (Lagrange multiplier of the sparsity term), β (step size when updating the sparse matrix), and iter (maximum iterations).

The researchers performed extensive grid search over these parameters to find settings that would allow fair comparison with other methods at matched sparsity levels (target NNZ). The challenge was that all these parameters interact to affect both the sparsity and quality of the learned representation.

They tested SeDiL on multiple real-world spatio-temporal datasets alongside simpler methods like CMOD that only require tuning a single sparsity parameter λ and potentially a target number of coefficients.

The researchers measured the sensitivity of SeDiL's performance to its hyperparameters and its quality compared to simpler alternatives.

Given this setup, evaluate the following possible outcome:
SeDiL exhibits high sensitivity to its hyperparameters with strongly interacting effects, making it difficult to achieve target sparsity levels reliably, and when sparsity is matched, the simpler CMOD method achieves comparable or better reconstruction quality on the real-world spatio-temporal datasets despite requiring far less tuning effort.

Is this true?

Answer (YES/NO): YES